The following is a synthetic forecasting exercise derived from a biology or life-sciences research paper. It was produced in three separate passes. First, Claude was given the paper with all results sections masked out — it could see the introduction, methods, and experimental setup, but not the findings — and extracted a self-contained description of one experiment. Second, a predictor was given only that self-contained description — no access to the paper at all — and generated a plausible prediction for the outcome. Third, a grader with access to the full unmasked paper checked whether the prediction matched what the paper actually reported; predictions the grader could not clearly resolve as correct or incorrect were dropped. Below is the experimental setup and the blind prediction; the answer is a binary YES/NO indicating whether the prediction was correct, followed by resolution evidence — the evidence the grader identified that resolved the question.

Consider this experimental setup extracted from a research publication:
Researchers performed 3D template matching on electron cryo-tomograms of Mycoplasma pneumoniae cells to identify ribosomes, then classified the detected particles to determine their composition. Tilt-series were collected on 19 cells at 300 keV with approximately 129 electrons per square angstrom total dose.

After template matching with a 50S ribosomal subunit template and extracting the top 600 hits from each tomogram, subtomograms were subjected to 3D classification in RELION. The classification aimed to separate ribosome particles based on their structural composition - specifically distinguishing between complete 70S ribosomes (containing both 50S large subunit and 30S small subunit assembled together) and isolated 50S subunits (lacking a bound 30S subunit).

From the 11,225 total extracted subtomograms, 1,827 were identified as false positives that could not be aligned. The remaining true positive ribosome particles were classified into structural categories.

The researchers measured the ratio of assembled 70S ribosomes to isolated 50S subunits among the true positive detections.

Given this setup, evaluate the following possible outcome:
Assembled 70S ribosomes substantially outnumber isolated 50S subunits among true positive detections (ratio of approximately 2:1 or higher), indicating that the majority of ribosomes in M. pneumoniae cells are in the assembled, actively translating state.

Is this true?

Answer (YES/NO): NO